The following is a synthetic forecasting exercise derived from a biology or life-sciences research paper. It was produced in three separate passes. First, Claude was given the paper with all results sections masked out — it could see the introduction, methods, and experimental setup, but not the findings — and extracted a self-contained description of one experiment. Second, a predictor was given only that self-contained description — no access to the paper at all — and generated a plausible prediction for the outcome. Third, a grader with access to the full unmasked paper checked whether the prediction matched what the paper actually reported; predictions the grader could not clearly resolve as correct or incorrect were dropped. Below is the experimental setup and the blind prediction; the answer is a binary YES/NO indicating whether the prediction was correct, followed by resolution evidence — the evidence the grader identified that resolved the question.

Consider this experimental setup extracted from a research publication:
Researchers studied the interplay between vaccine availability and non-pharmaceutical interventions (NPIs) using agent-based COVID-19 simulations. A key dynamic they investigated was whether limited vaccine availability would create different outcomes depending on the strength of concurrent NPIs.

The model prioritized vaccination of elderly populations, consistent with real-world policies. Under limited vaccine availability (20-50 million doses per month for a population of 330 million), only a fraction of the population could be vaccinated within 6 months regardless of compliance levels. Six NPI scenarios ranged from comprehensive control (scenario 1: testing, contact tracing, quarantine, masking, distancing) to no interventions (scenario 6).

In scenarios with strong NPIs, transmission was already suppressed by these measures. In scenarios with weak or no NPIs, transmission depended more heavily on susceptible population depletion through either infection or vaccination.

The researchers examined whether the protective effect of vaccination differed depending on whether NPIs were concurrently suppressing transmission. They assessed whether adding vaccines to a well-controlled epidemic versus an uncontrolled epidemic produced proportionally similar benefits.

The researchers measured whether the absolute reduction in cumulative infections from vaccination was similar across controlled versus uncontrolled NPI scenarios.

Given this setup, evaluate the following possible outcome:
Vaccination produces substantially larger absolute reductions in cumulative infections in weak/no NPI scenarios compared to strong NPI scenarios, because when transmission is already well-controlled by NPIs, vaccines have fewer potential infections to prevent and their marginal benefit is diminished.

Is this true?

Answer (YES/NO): NO